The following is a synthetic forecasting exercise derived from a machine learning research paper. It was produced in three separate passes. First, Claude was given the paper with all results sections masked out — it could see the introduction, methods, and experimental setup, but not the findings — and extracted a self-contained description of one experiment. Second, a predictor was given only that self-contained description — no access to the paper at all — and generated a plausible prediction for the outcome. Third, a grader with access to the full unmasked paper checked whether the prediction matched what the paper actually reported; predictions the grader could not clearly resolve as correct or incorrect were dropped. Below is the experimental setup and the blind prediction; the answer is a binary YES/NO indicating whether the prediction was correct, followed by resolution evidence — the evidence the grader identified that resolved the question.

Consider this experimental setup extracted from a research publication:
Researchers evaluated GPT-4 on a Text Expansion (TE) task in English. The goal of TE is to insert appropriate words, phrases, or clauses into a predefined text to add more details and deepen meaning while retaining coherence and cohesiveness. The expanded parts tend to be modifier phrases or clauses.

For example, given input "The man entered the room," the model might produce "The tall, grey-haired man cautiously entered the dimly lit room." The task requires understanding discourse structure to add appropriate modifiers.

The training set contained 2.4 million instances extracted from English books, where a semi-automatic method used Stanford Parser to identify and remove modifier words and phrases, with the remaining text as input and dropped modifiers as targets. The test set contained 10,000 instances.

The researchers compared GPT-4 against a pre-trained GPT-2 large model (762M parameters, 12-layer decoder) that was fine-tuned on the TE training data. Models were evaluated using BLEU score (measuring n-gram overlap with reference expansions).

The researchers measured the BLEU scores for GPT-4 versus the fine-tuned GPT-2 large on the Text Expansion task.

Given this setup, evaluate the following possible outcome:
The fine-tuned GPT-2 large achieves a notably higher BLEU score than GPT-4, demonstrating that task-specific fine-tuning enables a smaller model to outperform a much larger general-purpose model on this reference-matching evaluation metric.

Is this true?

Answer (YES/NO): YES